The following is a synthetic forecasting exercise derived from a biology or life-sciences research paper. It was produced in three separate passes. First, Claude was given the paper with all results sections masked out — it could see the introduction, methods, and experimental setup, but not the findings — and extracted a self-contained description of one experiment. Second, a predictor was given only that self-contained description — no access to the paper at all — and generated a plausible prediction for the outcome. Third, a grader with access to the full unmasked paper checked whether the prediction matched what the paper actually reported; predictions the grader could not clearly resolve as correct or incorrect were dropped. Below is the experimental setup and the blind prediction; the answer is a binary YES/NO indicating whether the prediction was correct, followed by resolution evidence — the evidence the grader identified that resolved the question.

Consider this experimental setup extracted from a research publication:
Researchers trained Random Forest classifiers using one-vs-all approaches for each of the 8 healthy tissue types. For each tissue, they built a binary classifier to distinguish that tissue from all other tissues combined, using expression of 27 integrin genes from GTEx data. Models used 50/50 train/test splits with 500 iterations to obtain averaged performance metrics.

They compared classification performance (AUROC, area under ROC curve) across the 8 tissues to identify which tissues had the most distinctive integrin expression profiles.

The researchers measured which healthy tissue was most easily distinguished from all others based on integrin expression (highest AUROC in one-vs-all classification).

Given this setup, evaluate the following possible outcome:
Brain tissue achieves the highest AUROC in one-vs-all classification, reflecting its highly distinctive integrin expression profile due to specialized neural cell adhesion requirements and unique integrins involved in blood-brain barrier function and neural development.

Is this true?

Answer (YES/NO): NO